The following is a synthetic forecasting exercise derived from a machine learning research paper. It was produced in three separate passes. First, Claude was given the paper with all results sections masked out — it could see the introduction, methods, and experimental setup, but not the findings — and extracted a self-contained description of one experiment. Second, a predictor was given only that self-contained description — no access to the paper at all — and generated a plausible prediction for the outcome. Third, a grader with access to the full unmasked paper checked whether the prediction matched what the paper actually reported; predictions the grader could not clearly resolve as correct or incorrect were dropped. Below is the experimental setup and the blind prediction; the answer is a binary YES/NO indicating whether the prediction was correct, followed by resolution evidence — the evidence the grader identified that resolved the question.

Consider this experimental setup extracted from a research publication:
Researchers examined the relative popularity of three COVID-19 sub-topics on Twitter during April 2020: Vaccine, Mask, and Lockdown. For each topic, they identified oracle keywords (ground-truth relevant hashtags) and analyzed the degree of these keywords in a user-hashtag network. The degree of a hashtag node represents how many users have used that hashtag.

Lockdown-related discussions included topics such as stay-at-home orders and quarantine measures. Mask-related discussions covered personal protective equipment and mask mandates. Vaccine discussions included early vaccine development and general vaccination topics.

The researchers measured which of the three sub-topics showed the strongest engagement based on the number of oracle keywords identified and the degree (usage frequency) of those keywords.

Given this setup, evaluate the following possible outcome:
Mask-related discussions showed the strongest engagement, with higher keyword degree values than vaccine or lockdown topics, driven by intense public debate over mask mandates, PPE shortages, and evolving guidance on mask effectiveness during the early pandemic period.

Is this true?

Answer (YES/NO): NO